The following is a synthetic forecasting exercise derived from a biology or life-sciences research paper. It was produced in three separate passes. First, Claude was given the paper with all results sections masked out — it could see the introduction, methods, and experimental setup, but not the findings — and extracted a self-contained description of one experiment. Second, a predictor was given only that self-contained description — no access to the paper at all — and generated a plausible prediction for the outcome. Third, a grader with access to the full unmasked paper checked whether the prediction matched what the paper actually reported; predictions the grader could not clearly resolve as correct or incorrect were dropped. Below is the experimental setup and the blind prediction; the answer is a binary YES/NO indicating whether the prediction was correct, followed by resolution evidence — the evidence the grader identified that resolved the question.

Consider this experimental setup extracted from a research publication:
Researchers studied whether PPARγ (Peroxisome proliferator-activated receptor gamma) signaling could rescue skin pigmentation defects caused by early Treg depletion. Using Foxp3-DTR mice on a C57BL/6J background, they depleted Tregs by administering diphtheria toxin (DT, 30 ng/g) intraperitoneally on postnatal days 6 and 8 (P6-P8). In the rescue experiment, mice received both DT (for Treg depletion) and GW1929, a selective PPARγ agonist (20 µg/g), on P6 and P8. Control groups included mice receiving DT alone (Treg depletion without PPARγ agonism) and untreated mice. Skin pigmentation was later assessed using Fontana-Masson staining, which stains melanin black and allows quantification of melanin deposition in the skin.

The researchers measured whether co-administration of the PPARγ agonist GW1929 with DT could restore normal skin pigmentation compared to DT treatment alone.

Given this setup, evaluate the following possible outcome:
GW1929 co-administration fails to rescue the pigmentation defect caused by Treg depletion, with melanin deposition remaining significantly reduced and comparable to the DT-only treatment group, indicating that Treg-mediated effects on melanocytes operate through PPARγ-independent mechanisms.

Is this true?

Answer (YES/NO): NO